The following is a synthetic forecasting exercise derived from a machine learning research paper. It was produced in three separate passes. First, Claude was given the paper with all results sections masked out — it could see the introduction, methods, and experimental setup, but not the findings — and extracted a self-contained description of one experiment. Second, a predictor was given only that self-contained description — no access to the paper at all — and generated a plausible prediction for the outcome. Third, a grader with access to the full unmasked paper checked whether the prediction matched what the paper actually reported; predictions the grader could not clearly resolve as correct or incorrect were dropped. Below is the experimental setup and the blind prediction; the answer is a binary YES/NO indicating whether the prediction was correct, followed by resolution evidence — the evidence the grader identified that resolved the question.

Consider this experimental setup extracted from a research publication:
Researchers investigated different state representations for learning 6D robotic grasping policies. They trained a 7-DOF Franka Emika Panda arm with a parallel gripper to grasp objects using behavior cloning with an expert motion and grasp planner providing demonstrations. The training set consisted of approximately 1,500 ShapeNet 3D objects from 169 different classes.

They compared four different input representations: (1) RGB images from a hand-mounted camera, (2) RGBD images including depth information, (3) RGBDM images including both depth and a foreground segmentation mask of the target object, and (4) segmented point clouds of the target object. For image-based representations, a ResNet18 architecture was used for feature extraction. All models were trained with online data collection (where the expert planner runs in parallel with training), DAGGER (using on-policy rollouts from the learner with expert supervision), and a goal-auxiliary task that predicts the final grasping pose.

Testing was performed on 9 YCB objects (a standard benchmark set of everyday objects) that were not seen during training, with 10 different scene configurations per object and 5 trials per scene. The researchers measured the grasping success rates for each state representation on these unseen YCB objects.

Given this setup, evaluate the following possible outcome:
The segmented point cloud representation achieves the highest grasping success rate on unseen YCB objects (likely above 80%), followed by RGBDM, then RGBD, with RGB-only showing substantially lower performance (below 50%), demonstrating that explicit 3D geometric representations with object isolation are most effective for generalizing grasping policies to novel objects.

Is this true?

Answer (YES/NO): NO